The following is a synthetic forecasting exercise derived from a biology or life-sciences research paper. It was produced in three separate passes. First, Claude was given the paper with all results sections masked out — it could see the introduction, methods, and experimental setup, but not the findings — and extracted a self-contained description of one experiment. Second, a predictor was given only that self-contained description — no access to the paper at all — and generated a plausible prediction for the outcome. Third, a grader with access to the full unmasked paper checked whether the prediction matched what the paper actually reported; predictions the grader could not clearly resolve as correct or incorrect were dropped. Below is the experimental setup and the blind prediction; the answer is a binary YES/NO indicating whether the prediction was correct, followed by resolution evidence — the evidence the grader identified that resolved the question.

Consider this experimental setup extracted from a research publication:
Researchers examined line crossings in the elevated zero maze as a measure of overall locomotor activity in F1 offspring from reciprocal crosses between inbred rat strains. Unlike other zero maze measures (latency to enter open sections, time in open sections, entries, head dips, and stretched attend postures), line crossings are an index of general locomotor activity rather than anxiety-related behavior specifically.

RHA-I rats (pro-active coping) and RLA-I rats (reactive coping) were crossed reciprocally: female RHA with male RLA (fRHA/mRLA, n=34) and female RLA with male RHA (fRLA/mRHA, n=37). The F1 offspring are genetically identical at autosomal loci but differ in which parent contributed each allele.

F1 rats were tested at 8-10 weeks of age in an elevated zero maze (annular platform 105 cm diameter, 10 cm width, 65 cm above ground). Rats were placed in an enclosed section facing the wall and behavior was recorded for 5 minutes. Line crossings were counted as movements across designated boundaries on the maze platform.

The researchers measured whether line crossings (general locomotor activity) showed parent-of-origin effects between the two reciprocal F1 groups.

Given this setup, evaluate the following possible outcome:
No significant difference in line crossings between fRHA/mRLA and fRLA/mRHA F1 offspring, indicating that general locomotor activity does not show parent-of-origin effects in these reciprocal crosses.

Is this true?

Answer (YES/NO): NO